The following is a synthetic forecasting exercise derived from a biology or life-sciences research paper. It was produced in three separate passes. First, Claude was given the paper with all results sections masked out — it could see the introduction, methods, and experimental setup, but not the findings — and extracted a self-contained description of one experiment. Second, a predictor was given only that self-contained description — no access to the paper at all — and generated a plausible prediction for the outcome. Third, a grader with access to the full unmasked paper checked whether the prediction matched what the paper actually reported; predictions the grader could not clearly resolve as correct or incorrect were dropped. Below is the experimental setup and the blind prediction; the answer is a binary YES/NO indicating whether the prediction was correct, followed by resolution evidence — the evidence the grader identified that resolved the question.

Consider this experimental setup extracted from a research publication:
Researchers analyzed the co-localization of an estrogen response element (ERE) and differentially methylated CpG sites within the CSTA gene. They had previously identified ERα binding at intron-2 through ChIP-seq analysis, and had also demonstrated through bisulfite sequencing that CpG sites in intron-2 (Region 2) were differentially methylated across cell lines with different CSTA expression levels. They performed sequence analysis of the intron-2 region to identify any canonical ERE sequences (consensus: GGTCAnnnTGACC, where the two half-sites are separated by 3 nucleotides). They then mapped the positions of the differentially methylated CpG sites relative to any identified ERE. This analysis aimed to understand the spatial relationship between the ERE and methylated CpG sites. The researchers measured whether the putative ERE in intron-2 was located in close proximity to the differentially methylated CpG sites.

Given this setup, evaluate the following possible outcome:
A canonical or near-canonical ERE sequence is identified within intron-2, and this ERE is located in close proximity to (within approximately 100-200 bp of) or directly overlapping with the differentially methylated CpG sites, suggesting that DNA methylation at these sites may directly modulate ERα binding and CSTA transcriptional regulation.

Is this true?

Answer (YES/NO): YES